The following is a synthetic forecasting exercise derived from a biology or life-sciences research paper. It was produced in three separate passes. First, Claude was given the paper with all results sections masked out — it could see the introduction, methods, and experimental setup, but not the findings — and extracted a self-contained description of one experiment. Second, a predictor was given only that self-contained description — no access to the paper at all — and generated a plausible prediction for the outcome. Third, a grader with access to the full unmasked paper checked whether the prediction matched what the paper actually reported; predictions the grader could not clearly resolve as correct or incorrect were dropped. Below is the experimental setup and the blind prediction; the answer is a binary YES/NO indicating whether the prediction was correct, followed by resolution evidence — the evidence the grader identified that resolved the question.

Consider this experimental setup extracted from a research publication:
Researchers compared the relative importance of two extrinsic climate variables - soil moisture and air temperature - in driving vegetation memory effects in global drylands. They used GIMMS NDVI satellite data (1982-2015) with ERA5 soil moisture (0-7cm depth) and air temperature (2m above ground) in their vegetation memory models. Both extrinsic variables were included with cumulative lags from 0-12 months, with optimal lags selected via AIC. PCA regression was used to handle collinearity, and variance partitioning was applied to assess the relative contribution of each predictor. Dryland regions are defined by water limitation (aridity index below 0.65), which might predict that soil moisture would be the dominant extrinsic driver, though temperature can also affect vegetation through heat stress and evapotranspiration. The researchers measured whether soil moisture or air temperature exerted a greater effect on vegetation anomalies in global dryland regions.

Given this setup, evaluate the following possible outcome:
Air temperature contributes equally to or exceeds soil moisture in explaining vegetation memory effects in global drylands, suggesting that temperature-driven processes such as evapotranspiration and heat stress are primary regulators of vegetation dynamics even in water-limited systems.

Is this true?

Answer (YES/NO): NO